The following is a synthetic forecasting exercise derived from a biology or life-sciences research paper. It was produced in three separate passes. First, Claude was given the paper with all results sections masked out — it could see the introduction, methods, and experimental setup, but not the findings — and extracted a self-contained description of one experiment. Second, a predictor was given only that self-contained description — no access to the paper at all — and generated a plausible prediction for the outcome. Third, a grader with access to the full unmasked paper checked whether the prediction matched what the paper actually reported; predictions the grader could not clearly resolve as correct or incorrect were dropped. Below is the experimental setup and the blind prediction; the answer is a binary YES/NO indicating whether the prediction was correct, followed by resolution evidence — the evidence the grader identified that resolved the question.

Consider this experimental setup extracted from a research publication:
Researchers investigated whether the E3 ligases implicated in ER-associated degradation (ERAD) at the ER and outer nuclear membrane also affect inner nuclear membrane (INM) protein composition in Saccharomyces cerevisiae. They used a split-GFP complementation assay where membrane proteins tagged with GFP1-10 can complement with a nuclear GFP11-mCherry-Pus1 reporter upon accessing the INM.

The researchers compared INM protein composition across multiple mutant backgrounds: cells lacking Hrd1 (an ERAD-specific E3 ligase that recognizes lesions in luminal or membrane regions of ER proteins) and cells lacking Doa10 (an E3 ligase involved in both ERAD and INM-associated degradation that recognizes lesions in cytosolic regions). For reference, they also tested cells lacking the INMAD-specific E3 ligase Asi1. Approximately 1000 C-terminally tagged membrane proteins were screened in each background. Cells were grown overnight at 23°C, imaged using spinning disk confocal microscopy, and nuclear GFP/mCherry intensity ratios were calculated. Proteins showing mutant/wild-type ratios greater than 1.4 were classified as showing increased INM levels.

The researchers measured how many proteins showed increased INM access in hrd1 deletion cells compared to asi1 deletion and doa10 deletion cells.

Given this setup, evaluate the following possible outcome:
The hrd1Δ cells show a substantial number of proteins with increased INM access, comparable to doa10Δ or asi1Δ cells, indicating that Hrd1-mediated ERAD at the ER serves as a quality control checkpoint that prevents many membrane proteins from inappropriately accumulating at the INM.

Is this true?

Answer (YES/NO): YES